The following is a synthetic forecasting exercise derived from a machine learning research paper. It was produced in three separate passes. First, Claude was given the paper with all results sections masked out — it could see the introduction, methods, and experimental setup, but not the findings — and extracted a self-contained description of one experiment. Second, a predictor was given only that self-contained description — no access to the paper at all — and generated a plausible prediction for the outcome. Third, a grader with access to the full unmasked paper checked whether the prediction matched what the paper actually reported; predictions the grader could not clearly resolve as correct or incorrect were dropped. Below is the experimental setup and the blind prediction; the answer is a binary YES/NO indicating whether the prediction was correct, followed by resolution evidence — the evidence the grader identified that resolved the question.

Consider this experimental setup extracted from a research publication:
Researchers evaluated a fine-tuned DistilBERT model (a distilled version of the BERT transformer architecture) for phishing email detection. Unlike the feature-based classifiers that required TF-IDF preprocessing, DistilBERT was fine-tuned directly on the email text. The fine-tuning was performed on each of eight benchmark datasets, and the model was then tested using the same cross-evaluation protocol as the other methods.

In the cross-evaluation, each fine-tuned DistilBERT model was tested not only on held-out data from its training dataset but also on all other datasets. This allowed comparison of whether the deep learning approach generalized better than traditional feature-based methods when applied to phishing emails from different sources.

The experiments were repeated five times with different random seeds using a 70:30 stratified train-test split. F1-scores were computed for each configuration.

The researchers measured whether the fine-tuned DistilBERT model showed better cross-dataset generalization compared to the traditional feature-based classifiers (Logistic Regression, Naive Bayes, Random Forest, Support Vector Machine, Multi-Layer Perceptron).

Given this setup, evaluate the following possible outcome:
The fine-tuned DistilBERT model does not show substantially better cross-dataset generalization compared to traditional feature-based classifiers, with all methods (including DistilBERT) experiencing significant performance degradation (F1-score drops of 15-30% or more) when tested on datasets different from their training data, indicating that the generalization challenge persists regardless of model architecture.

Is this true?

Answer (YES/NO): NO